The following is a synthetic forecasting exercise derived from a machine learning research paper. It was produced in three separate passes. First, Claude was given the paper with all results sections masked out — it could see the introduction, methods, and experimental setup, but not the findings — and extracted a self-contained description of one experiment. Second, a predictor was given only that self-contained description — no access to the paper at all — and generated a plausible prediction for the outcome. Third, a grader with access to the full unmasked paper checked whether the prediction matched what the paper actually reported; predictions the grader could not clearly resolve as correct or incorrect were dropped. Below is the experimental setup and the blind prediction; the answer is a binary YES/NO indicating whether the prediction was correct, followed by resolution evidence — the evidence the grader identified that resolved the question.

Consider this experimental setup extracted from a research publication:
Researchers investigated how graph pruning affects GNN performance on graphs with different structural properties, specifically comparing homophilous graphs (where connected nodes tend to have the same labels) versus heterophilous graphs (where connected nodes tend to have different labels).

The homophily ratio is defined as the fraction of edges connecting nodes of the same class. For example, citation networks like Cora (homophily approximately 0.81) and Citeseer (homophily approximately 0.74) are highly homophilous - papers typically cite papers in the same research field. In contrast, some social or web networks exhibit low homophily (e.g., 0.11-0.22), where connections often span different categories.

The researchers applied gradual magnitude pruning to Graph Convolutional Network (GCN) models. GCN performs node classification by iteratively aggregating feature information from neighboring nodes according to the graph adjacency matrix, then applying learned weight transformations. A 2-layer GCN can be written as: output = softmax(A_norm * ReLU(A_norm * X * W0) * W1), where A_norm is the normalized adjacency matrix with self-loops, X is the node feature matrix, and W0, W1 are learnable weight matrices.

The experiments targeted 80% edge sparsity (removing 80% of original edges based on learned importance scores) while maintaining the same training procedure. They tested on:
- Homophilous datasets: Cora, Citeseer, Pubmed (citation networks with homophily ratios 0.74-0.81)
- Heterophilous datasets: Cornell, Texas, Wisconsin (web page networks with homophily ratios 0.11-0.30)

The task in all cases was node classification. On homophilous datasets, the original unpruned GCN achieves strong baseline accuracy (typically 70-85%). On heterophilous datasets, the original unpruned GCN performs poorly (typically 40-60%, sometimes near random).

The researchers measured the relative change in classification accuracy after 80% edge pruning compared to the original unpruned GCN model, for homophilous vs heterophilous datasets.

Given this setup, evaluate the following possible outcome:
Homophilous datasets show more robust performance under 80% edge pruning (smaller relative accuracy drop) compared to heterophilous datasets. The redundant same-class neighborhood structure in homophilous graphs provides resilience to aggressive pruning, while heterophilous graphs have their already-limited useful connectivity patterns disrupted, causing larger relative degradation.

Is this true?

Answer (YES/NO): NO